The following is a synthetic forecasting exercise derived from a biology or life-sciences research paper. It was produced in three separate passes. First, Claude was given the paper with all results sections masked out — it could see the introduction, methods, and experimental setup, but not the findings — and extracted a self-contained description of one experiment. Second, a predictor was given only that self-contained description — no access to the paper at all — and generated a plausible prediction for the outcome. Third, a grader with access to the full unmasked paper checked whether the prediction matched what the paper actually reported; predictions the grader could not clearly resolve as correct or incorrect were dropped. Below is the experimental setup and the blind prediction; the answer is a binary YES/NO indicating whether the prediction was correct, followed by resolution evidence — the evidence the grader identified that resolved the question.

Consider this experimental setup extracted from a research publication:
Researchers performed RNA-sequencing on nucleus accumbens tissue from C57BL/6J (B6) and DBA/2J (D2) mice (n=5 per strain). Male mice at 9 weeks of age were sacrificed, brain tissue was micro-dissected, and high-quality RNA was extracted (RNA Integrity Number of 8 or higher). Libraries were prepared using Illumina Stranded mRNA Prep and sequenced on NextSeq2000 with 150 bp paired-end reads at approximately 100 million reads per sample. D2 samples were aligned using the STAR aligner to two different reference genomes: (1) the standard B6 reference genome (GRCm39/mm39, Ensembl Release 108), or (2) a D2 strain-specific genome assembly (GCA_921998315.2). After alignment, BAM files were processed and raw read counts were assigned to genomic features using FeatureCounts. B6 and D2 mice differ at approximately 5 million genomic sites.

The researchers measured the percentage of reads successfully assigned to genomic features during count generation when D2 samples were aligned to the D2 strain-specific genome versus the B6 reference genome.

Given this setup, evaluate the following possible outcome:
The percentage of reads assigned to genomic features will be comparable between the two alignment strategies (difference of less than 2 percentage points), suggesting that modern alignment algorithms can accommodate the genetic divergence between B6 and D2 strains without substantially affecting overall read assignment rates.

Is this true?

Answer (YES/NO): NO